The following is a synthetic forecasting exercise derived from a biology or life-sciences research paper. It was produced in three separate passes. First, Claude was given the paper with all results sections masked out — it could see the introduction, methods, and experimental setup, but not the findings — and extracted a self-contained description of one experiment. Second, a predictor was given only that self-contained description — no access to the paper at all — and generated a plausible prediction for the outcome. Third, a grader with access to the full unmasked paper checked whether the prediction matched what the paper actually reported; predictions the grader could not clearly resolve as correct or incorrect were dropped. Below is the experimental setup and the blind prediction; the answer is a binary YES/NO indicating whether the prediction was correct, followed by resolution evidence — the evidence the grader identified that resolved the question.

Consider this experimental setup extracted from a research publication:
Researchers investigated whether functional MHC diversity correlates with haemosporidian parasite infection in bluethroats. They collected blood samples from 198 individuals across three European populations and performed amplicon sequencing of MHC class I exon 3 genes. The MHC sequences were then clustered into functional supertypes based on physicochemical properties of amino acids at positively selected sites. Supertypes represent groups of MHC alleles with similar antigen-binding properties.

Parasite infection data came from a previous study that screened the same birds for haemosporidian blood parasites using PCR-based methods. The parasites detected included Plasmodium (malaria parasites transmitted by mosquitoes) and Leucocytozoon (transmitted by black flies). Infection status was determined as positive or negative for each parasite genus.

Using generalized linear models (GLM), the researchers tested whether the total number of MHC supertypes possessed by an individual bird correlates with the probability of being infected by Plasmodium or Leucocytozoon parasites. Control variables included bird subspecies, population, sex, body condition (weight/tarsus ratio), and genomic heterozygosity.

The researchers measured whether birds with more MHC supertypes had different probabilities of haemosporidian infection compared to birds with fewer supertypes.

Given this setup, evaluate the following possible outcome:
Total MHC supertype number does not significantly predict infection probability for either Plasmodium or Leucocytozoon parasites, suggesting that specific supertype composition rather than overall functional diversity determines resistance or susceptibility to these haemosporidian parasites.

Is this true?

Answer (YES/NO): YES